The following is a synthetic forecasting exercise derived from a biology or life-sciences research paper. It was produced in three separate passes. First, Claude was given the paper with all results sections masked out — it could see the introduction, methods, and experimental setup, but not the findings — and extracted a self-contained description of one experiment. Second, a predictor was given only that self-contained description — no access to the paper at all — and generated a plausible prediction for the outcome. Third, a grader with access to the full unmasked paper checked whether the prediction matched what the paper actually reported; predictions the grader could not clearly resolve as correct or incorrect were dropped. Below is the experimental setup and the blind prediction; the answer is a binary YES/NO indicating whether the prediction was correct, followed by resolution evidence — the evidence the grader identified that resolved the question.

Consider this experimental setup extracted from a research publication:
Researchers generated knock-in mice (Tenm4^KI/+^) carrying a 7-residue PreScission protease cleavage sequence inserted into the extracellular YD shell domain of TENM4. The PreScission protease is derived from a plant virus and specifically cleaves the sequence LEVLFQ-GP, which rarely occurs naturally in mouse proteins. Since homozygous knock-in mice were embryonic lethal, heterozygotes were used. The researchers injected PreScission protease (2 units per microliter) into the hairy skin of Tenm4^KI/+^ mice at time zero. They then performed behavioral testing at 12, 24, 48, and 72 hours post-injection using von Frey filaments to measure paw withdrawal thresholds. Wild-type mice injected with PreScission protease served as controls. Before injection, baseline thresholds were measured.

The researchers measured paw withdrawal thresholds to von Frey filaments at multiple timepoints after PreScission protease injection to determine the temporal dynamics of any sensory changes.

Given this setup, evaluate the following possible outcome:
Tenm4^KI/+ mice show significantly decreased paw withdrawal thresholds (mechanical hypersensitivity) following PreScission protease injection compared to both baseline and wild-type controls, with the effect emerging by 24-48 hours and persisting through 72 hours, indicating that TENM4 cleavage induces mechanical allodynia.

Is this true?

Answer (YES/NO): NO